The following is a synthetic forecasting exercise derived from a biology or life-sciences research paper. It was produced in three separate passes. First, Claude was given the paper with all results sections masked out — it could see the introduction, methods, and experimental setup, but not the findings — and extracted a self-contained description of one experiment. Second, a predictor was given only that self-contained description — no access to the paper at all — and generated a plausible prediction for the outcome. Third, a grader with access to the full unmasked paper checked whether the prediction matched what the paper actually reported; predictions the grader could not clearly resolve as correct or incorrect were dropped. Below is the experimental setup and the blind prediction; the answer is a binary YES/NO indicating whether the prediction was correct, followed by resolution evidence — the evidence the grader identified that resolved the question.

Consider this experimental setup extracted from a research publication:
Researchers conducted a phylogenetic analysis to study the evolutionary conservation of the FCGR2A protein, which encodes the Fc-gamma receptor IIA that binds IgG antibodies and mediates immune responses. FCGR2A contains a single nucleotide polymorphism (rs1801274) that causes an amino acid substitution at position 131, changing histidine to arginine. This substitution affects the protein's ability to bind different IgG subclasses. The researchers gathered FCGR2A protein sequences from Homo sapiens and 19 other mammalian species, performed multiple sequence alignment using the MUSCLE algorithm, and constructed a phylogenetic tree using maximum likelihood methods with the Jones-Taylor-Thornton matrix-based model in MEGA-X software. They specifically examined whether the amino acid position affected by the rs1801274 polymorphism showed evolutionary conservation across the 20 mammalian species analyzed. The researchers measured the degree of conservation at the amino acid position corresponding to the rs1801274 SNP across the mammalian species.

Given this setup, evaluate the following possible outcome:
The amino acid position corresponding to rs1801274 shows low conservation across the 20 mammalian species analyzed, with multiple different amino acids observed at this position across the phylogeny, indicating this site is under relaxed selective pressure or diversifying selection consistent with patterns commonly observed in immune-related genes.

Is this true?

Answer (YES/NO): NO